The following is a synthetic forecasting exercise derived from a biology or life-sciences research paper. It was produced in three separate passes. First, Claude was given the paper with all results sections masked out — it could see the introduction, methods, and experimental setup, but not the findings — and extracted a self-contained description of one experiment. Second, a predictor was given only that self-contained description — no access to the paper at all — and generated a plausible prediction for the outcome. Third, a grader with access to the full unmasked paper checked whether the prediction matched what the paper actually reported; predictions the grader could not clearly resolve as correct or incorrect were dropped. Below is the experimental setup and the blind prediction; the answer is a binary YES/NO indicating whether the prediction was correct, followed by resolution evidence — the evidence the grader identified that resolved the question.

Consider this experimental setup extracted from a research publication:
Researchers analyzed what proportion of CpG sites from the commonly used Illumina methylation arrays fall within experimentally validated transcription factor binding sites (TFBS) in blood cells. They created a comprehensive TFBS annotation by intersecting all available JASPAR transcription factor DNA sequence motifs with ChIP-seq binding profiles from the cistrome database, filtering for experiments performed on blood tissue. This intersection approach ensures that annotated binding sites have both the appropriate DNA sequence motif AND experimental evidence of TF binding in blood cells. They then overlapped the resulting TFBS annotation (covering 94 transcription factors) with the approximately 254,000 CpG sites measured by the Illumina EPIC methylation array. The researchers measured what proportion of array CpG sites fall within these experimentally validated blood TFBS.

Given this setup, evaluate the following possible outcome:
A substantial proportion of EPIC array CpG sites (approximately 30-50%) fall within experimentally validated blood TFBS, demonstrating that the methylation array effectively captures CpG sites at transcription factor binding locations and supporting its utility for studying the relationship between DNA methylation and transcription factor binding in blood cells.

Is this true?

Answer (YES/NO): YES